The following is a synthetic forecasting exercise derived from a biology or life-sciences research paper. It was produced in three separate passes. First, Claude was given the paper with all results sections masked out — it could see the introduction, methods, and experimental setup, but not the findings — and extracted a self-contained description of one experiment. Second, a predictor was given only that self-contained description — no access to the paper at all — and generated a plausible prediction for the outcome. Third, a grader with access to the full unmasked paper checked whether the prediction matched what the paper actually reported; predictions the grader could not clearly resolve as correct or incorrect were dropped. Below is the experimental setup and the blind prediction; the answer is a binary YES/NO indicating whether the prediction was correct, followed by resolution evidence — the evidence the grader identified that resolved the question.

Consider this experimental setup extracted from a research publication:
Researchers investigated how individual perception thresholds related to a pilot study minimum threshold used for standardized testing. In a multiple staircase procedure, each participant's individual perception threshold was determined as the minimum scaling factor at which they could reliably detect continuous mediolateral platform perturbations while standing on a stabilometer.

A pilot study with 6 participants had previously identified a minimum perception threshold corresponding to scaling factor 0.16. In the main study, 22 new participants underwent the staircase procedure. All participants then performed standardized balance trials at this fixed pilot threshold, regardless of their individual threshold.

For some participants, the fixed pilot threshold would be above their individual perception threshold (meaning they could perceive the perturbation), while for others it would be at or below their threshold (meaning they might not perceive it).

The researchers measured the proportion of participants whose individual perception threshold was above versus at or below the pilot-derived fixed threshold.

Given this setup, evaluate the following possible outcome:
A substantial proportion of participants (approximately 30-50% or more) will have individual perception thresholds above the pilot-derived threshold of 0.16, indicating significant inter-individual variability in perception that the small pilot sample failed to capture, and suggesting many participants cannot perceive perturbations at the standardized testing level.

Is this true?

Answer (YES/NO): YES